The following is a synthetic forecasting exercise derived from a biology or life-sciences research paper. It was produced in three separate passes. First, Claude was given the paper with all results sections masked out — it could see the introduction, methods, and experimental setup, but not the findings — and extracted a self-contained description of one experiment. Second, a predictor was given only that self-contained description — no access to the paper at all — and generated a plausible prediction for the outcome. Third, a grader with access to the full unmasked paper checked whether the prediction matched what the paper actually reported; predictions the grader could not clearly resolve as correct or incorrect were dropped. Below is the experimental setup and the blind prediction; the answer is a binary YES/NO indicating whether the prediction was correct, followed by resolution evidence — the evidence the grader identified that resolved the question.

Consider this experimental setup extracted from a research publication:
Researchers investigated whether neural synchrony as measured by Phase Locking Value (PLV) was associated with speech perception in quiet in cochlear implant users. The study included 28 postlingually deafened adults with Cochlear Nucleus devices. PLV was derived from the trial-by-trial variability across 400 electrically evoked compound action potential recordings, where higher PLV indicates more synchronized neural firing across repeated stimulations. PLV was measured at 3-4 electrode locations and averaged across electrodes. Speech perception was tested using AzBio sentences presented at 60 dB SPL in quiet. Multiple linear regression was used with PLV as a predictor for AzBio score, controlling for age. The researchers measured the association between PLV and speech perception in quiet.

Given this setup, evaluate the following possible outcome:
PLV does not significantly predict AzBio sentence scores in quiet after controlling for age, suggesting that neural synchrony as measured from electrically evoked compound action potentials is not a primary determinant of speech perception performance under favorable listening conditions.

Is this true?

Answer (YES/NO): YES